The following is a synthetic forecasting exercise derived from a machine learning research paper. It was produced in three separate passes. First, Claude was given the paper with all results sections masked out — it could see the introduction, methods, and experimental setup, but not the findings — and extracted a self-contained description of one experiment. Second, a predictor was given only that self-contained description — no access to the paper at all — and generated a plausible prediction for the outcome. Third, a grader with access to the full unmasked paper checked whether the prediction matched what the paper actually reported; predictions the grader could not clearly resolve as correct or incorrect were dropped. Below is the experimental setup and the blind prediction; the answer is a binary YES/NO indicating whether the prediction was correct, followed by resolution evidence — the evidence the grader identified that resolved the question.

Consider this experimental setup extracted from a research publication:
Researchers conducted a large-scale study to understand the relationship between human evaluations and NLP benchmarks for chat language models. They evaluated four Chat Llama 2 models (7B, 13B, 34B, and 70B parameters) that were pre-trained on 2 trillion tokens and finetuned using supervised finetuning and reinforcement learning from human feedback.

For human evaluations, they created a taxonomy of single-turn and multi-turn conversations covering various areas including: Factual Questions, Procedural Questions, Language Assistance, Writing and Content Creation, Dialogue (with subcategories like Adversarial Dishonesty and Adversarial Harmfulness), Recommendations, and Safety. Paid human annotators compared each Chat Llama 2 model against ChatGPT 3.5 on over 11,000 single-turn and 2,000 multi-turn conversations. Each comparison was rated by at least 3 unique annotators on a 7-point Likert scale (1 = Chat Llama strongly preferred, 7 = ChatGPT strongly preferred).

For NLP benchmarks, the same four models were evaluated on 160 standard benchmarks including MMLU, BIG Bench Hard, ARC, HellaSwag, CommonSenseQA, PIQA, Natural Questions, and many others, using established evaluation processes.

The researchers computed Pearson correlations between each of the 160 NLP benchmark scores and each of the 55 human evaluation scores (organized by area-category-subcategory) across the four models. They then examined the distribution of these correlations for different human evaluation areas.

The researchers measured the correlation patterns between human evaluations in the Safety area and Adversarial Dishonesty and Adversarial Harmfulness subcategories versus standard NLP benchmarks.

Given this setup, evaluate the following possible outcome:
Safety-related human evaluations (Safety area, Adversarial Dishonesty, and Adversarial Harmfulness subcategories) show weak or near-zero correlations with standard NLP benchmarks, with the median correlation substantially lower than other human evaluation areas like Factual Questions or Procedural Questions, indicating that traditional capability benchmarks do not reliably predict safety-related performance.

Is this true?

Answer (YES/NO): NO